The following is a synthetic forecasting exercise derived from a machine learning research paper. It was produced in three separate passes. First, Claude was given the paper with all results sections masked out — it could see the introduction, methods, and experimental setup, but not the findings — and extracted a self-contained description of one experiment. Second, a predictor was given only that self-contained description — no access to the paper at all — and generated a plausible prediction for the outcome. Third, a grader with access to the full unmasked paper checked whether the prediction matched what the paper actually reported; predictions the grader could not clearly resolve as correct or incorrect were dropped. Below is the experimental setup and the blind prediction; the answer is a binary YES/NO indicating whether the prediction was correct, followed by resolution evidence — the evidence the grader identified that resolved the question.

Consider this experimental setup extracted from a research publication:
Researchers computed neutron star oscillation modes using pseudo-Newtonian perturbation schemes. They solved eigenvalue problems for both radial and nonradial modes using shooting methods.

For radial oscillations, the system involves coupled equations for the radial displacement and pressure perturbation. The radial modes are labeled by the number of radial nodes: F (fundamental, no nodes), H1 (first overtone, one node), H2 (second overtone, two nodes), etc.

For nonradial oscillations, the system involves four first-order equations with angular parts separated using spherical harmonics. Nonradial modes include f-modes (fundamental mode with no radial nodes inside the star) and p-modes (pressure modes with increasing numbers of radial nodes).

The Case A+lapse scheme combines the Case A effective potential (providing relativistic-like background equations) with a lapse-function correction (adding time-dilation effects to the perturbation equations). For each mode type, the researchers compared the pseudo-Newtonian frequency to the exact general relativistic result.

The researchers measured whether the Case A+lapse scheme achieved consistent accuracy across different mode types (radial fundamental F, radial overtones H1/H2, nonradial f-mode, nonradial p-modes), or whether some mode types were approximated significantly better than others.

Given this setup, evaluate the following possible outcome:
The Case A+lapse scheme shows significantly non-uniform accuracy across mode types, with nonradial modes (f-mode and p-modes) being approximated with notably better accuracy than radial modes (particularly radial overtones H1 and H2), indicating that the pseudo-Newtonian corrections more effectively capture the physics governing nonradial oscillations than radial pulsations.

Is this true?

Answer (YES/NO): NO